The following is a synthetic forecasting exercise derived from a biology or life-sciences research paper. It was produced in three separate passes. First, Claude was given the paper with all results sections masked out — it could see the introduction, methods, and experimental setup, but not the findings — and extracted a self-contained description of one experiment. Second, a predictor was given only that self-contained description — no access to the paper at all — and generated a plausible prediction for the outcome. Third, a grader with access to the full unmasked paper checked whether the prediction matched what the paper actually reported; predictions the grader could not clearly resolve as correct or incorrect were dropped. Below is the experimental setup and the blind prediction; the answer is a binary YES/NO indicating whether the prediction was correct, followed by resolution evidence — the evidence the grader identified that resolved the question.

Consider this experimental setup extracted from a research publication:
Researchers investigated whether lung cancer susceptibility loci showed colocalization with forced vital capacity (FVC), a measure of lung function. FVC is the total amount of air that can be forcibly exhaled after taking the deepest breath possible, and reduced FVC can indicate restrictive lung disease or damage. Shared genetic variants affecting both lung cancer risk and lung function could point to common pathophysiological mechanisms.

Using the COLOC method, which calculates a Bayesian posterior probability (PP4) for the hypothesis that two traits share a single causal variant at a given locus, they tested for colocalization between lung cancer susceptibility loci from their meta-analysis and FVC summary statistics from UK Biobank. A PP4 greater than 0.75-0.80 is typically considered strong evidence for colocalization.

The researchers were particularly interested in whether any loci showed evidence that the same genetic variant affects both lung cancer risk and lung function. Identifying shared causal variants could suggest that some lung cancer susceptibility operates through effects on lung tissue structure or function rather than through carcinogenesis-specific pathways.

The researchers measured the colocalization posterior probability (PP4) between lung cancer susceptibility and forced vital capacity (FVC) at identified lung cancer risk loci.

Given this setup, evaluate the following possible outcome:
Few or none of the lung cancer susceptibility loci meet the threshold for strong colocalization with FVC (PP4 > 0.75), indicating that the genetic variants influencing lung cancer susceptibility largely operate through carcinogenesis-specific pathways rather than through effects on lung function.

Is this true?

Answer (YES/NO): NO